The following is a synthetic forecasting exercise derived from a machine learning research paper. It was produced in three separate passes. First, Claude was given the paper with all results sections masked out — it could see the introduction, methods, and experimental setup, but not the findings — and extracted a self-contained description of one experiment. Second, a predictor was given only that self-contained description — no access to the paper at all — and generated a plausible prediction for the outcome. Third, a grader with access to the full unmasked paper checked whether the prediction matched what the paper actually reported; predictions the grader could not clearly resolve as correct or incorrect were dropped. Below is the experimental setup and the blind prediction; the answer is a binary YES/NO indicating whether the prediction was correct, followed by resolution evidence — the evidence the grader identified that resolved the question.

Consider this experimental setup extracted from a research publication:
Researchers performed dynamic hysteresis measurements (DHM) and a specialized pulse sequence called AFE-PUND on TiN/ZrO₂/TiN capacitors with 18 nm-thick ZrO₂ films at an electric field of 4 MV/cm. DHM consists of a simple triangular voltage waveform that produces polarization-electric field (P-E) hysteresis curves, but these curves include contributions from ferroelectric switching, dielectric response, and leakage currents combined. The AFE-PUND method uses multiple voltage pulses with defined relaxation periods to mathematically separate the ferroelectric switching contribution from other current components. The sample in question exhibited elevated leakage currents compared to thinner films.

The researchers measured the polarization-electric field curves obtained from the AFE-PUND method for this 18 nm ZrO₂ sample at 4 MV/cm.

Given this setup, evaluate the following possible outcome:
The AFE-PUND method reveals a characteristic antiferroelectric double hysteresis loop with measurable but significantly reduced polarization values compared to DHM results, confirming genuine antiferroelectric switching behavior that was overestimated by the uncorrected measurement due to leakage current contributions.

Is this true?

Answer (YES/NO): NO